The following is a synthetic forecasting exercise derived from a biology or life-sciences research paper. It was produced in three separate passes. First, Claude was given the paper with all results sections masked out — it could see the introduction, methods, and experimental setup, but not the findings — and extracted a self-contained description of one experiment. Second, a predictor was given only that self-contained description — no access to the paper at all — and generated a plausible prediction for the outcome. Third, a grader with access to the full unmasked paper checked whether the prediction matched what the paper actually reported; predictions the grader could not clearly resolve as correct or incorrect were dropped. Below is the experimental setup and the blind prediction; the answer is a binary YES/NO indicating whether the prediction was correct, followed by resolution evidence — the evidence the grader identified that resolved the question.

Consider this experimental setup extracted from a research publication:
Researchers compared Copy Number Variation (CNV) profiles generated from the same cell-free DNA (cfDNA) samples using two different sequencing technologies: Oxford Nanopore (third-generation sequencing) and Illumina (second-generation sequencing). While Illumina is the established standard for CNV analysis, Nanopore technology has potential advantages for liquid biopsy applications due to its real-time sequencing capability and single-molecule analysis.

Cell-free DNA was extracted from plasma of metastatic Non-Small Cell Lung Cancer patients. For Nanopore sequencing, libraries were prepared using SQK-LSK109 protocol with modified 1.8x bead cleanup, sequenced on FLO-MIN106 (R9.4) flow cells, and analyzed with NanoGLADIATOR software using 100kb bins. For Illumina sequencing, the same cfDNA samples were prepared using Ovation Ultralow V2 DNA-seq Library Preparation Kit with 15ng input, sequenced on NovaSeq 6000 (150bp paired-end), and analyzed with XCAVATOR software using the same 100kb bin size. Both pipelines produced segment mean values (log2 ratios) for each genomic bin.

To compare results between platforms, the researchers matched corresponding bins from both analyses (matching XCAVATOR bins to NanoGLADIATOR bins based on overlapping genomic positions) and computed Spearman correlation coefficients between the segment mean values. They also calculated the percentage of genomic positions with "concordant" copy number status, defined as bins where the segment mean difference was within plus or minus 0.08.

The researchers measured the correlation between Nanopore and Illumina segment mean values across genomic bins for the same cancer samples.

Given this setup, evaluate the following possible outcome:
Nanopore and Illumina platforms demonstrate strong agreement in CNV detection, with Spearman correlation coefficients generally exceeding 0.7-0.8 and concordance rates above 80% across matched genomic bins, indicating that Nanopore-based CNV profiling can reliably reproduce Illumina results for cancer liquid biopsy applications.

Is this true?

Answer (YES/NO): YES